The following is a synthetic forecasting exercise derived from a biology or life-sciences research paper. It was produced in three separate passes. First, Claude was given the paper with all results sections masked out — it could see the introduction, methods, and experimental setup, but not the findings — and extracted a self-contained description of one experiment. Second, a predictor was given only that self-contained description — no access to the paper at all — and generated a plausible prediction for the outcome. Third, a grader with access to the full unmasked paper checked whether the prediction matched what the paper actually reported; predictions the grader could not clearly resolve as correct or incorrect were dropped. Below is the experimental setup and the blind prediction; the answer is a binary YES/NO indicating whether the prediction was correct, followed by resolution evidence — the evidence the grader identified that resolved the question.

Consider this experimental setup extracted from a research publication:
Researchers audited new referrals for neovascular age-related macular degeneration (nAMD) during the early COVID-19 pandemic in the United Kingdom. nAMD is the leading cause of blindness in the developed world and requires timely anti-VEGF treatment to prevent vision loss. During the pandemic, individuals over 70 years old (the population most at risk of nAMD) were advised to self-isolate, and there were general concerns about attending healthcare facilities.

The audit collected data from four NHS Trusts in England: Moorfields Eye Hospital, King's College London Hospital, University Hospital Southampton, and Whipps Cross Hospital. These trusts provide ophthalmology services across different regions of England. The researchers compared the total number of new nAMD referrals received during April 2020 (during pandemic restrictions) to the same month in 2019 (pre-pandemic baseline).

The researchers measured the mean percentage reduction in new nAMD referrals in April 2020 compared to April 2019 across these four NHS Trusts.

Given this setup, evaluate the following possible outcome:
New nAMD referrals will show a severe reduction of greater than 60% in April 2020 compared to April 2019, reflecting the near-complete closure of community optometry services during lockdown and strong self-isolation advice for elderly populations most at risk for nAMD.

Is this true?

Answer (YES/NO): YES